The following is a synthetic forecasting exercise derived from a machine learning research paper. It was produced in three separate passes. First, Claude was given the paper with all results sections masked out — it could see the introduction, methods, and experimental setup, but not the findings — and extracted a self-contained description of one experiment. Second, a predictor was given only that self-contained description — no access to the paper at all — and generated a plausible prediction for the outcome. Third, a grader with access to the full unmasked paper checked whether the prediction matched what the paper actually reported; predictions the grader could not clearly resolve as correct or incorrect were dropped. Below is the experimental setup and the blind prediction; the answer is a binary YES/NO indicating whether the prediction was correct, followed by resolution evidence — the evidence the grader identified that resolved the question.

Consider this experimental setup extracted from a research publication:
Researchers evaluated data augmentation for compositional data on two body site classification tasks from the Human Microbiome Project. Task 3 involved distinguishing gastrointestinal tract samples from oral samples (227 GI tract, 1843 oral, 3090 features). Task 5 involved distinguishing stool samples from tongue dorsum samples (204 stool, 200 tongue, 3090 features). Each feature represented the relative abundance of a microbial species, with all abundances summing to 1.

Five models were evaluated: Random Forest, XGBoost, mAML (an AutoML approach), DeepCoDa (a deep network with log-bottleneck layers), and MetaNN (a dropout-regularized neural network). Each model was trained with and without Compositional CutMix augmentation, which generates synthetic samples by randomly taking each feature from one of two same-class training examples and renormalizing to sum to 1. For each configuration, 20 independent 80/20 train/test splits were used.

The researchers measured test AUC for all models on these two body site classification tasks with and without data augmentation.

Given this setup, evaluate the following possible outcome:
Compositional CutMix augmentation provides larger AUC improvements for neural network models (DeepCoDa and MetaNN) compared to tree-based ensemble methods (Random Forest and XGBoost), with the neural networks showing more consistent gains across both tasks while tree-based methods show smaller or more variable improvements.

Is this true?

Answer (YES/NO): NO